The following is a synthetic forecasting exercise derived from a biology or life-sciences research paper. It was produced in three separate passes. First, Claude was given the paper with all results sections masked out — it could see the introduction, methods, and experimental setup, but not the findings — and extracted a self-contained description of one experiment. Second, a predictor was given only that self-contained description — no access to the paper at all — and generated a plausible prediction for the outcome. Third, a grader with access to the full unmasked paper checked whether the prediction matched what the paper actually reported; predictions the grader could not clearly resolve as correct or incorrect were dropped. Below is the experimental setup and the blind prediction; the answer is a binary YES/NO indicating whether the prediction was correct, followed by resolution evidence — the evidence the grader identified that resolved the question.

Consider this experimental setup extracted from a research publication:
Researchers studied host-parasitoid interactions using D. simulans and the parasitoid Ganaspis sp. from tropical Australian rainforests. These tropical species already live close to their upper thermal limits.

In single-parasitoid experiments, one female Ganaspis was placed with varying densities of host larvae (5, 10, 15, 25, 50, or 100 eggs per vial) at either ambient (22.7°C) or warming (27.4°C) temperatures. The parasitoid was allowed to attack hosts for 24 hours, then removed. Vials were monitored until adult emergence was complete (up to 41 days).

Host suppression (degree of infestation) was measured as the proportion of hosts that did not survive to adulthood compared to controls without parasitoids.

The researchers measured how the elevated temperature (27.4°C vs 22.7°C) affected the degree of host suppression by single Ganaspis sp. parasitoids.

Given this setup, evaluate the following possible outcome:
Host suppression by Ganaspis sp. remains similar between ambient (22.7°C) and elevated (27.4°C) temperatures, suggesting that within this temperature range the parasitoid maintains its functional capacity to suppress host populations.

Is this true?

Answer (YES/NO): YES